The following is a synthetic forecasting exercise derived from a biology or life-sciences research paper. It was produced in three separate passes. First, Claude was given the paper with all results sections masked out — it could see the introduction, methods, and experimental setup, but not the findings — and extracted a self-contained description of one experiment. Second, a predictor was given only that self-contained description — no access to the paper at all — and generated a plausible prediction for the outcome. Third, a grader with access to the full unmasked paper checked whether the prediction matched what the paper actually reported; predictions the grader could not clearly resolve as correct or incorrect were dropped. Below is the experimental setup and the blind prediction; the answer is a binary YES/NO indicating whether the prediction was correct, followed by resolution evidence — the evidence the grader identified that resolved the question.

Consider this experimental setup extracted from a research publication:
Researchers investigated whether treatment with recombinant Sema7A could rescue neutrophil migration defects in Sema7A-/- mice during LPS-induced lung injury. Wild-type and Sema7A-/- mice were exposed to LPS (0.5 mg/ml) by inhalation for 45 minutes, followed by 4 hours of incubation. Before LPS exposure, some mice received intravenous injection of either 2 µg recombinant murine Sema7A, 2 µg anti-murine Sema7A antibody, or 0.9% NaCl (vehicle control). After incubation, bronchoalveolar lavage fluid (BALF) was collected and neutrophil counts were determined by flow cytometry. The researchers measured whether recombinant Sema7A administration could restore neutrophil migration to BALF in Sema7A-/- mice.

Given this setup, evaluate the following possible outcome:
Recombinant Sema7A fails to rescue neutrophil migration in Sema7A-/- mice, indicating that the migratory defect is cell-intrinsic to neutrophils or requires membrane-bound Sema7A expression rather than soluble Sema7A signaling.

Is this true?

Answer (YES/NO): NO